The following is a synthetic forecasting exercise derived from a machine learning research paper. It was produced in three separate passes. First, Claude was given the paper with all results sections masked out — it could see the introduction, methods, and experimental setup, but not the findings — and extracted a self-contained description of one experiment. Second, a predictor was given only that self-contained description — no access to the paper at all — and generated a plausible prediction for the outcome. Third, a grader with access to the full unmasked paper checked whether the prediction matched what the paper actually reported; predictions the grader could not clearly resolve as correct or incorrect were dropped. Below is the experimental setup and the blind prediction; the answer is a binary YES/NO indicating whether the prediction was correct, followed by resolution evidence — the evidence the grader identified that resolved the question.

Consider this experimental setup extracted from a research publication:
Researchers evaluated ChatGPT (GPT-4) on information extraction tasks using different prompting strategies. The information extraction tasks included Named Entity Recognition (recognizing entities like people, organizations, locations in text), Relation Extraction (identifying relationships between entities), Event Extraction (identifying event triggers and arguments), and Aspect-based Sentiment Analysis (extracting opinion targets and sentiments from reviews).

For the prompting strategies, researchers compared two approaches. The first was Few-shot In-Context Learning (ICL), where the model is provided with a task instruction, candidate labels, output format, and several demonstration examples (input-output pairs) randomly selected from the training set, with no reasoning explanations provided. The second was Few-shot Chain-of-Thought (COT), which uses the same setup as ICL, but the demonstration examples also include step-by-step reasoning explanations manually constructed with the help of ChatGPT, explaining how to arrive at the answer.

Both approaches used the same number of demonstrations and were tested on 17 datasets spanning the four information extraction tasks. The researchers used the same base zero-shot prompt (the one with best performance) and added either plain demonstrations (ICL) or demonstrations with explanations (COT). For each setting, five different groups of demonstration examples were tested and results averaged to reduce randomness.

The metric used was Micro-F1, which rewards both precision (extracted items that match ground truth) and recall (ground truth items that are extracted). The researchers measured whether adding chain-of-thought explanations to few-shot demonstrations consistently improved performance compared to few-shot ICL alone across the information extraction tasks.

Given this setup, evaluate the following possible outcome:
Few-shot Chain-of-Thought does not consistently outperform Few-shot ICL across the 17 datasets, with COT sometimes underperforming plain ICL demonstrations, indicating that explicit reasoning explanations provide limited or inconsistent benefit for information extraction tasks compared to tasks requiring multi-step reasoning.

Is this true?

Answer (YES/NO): YES